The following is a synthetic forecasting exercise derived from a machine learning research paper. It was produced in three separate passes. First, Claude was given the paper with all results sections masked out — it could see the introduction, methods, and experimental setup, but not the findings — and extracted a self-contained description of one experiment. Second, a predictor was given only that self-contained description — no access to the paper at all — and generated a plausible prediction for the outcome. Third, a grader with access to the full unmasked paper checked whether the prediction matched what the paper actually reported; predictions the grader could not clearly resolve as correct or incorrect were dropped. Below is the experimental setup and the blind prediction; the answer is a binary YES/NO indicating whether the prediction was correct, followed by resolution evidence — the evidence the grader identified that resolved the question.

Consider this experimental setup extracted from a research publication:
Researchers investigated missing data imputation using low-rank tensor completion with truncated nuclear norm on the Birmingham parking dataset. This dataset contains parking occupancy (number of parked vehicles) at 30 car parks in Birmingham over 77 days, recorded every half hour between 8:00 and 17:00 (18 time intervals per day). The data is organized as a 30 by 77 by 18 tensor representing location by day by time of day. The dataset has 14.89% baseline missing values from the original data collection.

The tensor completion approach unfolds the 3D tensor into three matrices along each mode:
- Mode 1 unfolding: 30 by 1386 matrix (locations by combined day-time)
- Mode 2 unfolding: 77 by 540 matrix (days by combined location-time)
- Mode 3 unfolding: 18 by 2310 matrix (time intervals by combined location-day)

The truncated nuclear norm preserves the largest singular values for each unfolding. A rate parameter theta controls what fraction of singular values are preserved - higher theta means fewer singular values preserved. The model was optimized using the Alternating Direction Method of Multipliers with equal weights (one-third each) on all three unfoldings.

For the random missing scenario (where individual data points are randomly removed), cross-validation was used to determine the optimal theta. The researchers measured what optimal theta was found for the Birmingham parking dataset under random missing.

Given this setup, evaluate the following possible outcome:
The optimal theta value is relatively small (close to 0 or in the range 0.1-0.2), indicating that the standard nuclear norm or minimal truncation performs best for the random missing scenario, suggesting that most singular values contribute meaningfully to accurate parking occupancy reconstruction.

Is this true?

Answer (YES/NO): YES